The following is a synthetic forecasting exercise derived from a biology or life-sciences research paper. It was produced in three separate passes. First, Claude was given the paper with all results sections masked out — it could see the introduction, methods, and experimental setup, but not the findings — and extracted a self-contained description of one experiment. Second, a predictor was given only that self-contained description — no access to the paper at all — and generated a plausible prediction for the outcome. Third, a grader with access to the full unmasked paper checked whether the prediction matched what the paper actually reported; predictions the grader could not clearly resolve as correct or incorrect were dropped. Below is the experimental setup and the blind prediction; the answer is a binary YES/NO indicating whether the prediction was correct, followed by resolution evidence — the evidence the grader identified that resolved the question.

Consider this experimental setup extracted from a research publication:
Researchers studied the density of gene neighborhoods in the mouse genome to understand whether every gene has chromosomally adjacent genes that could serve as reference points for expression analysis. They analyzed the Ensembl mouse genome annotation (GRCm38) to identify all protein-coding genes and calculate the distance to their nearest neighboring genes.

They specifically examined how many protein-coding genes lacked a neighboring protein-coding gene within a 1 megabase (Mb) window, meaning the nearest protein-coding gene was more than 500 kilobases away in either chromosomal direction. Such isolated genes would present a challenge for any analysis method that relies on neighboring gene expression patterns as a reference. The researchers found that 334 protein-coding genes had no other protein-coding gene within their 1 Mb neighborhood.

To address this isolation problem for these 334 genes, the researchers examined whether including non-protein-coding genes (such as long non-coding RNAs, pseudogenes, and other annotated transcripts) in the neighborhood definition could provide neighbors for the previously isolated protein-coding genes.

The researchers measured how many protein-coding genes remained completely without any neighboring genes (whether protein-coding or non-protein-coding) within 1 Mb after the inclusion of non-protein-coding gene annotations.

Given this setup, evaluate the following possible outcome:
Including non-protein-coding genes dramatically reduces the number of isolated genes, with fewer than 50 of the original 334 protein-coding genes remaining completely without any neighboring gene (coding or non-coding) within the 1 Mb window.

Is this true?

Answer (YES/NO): YES